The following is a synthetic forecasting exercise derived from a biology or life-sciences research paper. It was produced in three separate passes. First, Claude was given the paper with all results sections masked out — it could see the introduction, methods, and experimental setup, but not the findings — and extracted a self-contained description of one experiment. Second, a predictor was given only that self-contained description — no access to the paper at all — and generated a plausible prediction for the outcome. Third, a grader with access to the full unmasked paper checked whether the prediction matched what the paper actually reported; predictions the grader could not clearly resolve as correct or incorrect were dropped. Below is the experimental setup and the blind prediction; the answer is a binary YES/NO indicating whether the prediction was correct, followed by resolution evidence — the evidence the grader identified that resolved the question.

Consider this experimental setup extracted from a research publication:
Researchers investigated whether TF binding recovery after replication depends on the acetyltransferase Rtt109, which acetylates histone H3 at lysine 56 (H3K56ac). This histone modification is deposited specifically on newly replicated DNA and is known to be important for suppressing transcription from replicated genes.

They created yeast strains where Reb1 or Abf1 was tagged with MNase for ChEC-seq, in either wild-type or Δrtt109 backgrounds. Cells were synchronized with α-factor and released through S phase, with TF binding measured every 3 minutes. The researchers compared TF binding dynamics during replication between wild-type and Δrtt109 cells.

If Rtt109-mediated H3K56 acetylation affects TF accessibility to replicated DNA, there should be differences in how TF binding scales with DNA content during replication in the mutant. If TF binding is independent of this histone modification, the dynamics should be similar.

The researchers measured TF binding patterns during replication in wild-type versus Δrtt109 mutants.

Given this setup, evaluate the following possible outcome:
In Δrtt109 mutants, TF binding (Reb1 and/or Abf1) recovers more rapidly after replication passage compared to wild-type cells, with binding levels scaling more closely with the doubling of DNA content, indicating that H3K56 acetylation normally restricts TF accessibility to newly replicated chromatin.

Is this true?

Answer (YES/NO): NO